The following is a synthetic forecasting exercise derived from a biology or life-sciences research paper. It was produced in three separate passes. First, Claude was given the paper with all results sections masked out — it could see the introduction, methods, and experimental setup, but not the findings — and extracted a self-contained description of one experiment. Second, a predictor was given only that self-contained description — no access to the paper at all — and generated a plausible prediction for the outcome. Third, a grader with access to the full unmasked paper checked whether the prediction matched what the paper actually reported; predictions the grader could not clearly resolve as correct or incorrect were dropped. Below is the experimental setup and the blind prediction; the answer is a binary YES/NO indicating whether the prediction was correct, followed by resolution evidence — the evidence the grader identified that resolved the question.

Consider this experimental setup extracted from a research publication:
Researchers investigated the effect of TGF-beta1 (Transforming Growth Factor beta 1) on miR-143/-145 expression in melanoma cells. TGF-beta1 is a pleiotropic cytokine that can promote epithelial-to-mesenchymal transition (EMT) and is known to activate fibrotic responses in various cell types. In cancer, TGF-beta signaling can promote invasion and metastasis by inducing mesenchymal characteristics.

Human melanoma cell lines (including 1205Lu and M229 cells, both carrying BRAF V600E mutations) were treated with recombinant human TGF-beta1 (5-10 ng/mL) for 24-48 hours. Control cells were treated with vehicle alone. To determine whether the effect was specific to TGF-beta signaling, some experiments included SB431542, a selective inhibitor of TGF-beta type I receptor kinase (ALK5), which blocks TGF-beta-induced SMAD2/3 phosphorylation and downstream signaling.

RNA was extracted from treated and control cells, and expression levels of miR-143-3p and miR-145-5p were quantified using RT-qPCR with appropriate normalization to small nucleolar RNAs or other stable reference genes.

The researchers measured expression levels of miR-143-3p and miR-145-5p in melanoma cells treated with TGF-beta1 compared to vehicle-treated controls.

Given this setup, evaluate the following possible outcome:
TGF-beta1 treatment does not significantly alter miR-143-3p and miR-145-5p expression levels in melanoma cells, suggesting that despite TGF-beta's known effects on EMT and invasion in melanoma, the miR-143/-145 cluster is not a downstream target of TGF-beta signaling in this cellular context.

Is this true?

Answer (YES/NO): NO